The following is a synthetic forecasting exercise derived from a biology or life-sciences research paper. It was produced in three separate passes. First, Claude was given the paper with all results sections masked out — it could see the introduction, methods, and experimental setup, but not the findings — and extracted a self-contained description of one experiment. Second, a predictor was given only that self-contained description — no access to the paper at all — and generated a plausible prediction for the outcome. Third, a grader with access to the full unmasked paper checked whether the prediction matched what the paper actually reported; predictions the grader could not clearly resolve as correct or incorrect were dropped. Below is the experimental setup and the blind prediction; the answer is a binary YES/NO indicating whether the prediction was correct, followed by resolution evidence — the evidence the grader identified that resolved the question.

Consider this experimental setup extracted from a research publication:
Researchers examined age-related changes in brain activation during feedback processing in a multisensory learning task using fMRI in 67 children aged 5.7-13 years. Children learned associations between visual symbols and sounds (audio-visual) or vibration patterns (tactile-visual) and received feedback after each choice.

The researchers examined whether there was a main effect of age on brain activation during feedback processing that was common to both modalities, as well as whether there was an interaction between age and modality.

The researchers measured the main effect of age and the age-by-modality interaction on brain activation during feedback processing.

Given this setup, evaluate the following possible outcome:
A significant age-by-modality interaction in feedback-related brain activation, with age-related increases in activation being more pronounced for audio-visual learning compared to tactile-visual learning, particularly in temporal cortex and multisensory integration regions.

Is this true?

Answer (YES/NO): YES